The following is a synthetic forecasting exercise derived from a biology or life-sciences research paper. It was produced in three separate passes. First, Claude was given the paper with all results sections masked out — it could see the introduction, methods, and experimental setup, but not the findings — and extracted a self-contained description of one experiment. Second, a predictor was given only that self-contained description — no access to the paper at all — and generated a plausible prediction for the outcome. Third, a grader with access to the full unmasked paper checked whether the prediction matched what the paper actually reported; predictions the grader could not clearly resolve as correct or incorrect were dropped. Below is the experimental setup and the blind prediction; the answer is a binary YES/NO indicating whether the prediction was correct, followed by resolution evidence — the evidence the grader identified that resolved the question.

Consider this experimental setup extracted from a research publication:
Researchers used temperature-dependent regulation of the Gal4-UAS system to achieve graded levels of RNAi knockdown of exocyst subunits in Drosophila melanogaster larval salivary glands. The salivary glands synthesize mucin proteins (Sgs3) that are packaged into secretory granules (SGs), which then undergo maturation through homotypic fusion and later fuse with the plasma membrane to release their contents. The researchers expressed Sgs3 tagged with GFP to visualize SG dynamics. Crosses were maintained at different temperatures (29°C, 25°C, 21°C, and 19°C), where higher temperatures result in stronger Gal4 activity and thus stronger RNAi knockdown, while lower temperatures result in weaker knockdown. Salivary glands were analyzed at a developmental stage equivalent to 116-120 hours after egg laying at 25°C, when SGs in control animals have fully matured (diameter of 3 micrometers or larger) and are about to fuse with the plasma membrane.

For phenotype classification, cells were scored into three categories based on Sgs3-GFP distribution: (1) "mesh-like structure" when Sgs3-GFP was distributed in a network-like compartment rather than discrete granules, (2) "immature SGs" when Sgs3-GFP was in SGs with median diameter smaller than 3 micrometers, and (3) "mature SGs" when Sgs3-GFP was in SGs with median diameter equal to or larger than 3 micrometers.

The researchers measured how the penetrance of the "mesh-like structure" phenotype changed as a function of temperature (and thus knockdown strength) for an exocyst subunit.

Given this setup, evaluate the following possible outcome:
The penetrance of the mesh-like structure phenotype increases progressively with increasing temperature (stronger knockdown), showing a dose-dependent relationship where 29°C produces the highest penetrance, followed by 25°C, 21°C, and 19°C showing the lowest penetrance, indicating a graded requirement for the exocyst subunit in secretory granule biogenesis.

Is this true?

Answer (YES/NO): YES